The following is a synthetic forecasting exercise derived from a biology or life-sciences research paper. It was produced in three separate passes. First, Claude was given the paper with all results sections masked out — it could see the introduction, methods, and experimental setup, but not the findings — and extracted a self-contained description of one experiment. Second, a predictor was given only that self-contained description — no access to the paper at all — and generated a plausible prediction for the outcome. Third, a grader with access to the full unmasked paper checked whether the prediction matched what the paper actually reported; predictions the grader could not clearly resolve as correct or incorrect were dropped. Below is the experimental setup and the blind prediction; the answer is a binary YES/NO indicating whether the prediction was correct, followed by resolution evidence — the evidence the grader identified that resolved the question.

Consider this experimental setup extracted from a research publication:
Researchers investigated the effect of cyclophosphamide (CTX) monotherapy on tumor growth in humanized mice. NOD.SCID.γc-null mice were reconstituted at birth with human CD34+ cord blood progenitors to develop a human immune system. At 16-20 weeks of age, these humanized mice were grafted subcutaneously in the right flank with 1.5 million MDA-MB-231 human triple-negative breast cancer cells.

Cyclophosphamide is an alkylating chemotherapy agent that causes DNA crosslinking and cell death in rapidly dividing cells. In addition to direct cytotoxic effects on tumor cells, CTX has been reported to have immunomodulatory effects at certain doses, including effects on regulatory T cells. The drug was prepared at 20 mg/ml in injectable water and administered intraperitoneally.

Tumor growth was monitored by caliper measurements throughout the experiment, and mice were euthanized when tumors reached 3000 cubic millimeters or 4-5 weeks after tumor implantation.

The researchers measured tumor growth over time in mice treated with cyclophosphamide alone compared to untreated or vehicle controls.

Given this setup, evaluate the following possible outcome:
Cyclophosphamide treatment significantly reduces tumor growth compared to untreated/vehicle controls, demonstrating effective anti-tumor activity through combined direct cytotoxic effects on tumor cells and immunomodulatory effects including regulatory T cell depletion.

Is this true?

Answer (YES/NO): NO